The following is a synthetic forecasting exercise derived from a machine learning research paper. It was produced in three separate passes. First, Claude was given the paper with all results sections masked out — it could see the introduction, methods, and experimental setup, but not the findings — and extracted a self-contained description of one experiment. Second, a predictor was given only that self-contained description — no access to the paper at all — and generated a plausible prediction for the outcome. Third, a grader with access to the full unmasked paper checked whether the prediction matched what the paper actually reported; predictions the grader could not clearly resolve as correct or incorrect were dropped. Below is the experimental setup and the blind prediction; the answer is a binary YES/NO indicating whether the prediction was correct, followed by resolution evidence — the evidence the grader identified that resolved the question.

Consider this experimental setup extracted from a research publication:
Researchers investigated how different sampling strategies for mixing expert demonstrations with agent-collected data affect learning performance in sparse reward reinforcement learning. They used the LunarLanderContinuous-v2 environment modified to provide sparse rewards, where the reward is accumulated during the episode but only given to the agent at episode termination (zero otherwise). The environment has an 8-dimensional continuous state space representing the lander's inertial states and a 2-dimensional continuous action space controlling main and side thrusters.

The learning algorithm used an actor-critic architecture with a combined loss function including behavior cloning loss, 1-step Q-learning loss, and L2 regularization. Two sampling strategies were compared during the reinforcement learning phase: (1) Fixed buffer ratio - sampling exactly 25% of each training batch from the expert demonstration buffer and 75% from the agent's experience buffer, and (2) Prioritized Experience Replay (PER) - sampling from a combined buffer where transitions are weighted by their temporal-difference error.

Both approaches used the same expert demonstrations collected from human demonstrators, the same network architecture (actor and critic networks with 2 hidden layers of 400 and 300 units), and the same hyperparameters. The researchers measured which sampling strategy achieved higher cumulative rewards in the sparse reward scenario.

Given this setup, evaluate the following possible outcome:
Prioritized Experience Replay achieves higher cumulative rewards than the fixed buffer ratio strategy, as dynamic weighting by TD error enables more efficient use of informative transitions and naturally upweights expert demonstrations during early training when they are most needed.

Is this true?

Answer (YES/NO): NO